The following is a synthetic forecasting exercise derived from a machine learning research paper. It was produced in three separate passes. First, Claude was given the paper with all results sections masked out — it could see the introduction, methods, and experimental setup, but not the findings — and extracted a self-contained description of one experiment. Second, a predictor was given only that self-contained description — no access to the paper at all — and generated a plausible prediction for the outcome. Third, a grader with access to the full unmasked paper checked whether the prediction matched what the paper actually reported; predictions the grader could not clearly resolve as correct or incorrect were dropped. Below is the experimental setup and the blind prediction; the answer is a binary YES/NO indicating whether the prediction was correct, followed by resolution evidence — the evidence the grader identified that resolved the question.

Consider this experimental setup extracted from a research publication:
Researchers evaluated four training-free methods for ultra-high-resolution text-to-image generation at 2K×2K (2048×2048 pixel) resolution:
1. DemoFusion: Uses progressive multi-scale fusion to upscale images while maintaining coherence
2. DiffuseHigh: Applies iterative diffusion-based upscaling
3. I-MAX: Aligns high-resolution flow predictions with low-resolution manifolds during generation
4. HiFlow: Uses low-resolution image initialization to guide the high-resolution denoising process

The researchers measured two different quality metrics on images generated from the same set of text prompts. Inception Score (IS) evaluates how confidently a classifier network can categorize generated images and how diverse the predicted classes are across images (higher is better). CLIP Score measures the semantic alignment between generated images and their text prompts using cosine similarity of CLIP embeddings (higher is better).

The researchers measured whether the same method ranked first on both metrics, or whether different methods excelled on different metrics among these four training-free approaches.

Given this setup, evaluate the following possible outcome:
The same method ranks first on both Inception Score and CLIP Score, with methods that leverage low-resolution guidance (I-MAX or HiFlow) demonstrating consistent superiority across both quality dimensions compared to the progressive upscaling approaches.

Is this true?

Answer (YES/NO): YES